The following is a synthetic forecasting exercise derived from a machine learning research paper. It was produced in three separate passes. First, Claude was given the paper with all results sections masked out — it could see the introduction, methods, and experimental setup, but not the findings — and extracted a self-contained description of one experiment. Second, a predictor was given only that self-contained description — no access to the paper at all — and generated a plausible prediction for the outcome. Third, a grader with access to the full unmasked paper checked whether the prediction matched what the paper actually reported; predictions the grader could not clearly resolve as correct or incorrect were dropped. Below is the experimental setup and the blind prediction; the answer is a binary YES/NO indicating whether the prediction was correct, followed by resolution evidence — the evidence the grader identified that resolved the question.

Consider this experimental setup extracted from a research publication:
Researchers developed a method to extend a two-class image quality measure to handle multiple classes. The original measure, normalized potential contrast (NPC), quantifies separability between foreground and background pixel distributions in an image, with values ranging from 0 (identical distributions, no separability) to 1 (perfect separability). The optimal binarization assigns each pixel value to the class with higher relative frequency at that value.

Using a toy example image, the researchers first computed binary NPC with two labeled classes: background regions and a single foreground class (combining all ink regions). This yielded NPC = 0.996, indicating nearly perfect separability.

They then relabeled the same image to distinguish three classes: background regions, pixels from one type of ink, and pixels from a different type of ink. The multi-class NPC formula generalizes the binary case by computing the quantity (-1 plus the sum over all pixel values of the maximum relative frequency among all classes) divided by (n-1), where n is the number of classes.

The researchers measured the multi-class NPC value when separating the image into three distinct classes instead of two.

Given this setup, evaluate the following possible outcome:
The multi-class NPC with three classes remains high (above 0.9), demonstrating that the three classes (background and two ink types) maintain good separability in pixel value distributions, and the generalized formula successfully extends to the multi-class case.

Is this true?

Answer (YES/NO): NO